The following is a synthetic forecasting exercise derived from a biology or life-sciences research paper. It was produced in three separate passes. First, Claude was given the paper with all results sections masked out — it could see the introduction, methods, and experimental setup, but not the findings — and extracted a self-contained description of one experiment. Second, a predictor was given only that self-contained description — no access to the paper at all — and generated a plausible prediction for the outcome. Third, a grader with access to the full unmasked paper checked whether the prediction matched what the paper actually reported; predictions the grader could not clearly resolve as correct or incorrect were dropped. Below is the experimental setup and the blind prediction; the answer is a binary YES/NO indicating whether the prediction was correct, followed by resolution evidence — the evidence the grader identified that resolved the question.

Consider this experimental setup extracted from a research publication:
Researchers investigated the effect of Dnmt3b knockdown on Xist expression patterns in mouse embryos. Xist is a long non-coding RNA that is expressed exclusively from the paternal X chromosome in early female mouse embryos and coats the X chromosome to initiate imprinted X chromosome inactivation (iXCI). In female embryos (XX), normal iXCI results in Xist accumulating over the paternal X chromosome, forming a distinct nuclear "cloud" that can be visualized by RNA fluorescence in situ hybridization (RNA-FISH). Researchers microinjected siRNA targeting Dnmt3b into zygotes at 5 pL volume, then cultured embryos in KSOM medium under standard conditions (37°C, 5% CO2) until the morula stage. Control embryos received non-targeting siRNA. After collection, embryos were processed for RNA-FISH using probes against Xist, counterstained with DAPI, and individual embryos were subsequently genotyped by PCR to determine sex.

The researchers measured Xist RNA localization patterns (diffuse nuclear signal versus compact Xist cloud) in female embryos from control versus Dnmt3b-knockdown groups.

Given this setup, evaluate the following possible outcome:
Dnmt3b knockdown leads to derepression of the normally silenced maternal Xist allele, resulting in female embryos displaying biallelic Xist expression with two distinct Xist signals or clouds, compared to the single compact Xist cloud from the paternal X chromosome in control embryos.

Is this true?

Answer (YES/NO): NO